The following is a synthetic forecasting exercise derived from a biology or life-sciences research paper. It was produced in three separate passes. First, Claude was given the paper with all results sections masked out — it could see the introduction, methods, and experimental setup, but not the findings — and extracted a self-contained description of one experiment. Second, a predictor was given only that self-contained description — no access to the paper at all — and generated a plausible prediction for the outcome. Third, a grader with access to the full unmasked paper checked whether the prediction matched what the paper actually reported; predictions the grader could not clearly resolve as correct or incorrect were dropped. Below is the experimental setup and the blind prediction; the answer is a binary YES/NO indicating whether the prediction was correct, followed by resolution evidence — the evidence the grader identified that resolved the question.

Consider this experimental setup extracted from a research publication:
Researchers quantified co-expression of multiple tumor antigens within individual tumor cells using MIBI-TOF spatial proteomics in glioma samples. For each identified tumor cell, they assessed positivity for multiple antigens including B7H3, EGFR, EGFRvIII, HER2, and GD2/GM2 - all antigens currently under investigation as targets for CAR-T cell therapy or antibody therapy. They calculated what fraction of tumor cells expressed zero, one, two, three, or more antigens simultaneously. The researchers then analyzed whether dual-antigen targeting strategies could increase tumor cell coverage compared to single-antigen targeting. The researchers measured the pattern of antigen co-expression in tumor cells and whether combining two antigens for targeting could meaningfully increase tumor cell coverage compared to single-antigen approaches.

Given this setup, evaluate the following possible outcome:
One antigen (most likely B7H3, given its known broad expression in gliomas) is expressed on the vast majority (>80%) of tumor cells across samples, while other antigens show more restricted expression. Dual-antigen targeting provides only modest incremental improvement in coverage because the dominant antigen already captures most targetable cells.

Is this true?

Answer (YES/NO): NO